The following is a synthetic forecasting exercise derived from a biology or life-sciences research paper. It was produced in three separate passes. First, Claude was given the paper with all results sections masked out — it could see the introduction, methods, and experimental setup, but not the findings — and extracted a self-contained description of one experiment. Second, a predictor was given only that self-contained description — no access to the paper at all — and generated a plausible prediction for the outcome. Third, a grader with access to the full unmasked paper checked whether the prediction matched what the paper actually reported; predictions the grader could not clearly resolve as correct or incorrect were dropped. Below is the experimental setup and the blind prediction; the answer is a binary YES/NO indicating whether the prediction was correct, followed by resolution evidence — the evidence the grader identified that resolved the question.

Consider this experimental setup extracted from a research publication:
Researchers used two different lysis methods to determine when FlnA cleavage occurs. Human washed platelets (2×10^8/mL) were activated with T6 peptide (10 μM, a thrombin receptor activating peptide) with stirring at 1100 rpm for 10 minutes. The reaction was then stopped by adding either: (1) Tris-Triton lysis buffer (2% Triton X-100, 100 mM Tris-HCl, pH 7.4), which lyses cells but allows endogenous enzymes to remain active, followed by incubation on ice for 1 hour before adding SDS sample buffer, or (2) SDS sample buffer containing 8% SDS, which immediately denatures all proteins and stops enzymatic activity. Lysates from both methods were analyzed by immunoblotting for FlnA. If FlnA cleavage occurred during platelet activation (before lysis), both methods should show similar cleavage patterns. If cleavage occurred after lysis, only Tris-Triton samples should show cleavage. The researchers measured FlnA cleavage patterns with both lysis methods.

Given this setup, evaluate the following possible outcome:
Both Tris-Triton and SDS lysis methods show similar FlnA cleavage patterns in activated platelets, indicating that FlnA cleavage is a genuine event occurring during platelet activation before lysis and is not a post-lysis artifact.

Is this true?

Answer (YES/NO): NO